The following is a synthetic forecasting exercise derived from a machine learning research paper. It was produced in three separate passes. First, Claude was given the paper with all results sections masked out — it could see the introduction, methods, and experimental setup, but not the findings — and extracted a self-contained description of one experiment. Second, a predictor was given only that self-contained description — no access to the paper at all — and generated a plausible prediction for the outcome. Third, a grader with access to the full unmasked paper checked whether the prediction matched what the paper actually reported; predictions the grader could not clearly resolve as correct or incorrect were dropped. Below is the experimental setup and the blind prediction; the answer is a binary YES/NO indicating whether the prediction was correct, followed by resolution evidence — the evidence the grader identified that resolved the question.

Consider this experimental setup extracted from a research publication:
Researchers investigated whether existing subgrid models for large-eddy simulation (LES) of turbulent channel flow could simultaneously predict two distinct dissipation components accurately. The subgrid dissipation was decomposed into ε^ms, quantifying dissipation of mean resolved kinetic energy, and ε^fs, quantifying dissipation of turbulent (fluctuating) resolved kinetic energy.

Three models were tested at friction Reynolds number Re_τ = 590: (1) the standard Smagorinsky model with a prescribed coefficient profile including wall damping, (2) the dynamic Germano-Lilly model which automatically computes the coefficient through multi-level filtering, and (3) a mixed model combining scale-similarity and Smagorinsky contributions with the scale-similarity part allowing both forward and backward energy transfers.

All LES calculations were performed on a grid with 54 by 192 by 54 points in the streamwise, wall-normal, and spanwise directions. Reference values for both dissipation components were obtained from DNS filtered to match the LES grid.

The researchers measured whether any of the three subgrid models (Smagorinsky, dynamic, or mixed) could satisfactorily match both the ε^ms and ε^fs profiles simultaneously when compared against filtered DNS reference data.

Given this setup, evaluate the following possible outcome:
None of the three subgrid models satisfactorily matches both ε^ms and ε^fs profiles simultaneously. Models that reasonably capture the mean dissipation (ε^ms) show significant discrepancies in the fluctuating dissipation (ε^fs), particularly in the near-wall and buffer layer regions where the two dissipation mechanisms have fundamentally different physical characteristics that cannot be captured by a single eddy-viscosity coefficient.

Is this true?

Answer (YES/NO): YES